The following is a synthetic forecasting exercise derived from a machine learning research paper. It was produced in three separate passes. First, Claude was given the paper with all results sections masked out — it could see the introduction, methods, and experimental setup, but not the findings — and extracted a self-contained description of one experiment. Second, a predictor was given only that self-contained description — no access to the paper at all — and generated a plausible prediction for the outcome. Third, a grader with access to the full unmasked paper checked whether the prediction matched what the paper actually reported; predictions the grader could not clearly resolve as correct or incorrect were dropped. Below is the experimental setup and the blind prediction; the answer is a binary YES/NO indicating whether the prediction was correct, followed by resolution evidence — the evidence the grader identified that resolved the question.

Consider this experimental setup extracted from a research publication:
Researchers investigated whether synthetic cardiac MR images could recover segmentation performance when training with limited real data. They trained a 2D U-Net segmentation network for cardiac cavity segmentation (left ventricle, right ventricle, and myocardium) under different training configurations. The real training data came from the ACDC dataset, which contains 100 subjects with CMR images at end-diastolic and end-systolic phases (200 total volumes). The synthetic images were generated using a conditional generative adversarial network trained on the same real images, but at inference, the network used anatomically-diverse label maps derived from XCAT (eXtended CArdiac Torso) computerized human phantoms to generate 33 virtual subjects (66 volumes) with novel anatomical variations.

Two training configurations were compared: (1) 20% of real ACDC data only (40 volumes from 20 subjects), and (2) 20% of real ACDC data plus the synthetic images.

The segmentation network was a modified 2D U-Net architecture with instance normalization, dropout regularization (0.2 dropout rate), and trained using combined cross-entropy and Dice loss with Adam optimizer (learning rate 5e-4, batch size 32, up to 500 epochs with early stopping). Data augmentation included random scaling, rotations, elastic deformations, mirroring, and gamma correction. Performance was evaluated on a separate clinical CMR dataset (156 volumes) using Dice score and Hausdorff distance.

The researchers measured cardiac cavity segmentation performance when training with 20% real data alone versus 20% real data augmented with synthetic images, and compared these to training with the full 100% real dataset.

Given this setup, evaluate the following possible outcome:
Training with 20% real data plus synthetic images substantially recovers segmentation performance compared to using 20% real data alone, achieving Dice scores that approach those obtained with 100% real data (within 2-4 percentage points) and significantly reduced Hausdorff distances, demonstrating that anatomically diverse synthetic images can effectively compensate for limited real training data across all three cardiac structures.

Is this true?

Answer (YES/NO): YES